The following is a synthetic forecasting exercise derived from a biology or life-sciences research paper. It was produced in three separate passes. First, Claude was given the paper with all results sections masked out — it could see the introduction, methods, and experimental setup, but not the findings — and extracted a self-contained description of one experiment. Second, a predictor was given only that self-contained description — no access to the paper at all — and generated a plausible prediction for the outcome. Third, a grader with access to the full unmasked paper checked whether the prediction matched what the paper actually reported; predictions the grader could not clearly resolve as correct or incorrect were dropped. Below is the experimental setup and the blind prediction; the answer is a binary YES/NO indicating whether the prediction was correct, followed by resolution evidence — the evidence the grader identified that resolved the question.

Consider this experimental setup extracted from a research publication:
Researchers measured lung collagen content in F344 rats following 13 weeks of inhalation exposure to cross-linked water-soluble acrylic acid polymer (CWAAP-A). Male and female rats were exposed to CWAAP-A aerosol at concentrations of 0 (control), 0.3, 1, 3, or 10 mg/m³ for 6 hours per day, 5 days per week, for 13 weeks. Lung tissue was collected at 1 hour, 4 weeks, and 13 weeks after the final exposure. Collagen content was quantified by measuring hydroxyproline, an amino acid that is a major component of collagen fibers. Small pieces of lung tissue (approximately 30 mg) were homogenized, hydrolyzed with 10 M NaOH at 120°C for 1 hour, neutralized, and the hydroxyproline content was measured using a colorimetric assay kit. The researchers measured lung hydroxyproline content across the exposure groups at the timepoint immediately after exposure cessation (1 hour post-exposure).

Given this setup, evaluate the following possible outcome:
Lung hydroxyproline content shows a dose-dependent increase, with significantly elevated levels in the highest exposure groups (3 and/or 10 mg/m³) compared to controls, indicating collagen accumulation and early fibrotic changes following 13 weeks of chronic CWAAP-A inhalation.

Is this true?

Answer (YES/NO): NO